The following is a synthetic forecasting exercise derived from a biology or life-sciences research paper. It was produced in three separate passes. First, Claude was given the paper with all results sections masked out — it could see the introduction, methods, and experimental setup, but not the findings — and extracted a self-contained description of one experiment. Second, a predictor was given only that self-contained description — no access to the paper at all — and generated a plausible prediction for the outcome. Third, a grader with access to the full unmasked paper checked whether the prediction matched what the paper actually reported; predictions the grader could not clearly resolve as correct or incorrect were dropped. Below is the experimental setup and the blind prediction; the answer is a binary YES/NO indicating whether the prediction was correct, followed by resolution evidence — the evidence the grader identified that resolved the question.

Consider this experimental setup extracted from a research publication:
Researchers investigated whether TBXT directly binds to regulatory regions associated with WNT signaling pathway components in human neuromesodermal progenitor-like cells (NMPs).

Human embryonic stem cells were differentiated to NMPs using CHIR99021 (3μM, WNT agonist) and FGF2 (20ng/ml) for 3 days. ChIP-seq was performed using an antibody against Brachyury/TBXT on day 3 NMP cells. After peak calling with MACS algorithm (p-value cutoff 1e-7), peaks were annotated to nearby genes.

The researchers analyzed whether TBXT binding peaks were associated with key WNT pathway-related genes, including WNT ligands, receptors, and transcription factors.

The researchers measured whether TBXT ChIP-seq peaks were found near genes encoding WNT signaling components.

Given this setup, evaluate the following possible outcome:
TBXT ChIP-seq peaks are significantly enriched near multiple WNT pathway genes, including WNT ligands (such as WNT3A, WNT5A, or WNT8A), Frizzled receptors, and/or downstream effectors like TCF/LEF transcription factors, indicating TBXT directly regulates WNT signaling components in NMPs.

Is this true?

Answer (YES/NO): YES